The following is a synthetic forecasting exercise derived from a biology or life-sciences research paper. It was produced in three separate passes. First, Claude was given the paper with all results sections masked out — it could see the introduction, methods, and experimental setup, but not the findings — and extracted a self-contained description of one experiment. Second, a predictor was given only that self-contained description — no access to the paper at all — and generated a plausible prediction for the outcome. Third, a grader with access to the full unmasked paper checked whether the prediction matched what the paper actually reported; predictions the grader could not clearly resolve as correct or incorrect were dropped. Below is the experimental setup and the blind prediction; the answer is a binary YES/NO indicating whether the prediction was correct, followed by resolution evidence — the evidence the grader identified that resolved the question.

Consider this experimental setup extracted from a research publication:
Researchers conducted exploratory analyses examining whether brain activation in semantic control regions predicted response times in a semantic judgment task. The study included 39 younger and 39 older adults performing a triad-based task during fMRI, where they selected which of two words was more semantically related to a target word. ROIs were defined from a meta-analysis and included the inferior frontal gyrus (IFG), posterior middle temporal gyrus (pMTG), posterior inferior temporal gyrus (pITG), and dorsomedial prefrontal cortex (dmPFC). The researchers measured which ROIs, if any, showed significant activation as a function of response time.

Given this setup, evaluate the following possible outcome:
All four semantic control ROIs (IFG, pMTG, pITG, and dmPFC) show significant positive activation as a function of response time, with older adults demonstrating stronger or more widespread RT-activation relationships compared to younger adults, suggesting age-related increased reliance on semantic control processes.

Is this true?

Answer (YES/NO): NO